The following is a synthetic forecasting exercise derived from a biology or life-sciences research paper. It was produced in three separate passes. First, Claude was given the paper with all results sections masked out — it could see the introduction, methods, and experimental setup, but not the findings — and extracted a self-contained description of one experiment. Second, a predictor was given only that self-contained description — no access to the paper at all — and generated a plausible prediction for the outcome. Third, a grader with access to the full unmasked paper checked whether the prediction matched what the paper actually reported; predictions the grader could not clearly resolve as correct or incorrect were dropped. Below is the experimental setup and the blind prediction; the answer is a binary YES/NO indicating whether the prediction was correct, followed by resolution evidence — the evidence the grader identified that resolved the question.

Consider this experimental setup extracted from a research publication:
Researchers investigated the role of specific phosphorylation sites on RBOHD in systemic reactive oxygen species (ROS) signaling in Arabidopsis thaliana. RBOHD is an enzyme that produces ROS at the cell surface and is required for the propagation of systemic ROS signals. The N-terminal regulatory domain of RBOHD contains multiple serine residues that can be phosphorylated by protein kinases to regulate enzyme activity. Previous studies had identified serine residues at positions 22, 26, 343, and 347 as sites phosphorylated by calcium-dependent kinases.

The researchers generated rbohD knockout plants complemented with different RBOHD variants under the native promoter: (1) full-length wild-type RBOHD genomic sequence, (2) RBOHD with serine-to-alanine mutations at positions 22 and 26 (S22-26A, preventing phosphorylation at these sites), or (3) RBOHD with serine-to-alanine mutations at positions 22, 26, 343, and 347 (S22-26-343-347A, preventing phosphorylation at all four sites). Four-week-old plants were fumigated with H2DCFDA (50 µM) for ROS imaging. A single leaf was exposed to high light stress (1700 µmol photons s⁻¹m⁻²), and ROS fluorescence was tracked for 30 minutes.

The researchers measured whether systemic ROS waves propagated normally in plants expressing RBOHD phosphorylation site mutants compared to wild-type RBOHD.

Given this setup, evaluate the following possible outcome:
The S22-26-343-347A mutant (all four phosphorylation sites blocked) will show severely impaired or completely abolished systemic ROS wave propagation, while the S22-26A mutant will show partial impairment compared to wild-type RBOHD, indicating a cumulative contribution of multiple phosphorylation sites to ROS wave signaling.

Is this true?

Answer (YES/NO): NO